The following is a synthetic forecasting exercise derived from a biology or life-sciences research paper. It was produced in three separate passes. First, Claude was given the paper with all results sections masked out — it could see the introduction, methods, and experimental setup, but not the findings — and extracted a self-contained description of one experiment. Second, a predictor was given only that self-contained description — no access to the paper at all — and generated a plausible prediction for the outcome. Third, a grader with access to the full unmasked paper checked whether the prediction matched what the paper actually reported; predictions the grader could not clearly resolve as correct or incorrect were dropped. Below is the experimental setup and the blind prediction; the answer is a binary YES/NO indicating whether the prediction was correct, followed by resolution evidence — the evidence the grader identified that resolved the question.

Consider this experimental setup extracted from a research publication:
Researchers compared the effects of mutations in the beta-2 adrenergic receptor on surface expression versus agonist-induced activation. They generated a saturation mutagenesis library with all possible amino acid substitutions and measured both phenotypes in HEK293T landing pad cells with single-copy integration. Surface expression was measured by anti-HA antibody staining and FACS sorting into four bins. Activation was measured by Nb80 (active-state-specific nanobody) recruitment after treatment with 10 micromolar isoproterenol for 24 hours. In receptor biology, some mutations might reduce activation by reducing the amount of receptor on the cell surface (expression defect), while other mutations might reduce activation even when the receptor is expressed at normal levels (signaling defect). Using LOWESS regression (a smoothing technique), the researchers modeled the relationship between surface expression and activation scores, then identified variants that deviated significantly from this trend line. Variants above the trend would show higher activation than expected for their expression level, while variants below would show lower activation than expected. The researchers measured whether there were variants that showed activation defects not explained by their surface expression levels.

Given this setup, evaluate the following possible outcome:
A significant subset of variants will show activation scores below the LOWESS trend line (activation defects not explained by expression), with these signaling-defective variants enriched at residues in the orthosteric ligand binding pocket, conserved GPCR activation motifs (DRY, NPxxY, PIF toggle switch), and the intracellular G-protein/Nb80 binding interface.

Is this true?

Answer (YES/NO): YES